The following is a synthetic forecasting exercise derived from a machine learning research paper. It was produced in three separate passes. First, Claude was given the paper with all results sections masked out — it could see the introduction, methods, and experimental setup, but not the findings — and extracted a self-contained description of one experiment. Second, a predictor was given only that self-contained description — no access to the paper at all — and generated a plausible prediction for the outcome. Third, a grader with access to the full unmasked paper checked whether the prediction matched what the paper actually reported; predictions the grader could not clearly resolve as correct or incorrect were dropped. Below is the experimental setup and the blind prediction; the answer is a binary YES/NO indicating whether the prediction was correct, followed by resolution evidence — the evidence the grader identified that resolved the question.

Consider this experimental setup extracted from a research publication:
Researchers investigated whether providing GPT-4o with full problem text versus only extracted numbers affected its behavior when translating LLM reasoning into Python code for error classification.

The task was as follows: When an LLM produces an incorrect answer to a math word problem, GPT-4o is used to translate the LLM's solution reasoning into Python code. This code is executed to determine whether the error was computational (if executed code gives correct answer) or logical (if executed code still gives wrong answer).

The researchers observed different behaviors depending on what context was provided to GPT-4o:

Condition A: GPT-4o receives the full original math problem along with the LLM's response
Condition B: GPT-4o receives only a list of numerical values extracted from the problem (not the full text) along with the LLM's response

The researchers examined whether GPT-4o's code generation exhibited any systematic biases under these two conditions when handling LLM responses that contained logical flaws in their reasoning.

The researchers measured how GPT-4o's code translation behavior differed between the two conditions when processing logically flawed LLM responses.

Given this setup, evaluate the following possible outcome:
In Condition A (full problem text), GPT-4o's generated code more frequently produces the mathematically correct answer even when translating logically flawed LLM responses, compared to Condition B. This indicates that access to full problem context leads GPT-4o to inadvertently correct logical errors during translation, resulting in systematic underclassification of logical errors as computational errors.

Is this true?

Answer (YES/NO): YES